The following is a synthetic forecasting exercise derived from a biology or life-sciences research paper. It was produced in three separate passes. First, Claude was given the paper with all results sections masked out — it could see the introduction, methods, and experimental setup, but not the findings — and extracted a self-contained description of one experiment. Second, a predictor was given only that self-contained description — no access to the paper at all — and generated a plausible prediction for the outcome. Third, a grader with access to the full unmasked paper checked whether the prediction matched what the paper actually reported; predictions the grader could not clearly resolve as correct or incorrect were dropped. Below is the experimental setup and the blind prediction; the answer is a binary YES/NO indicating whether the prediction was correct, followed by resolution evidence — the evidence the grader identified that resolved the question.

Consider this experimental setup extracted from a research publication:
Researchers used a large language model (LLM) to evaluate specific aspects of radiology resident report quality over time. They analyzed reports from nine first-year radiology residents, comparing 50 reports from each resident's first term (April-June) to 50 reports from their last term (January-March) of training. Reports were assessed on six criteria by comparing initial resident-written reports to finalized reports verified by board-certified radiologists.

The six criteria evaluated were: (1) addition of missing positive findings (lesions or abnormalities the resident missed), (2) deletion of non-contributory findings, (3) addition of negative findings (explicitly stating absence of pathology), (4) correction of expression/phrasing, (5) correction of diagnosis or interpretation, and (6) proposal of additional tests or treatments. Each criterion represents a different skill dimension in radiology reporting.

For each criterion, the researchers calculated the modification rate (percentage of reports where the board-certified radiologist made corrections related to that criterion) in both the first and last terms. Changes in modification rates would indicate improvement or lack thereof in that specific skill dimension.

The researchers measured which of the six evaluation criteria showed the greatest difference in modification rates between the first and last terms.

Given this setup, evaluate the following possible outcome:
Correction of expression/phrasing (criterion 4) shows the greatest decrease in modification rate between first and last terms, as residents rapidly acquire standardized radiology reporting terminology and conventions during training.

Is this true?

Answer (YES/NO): NO